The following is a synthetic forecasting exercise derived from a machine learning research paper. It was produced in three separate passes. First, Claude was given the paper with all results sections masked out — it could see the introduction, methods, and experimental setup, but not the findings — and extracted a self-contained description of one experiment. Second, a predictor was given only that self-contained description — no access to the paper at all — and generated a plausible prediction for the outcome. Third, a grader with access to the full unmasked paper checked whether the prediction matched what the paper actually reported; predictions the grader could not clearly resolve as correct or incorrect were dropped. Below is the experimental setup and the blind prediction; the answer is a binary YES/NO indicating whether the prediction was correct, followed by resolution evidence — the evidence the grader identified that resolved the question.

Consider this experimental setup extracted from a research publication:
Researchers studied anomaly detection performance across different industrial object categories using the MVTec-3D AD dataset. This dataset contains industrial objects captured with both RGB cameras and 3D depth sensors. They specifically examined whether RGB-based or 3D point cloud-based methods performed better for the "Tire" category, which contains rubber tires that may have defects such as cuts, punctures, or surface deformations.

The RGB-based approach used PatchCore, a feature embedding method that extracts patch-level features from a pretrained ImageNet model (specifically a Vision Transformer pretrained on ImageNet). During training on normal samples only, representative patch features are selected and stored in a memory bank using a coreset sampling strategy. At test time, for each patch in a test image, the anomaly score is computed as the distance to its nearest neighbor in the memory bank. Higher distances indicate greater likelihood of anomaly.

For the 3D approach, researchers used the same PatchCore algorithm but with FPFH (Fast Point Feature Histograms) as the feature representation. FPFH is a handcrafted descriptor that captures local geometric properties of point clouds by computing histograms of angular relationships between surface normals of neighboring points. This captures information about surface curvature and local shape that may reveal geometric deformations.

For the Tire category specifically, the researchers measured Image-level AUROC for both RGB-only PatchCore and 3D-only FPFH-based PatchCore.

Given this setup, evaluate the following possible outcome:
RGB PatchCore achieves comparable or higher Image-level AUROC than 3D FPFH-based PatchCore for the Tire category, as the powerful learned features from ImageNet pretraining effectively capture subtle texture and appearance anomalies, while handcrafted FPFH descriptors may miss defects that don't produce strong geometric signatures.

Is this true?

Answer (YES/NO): YES